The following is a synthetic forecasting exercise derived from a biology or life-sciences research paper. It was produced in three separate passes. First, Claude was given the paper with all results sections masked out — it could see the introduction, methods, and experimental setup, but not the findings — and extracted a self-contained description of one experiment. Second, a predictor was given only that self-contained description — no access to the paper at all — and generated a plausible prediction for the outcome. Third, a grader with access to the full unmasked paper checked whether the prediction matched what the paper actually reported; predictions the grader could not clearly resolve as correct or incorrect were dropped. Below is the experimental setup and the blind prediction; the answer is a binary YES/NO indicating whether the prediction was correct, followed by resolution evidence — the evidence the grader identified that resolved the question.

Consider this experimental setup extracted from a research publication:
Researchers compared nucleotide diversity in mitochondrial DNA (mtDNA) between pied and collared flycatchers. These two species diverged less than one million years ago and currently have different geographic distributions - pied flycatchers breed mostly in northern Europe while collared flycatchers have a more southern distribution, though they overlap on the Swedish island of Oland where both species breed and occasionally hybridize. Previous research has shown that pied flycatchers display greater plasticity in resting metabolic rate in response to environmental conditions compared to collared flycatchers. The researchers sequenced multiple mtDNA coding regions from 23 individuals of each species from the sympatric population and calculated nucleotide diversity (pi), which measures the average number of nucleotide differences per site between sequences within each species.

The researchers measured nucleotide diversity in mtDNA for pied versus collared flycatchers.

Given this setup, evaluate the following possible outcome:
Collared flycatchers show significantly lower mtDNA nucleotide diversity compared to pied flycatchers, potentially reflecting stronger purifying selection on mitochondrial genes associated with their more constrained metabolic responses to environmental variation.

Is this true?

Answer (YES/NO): NO